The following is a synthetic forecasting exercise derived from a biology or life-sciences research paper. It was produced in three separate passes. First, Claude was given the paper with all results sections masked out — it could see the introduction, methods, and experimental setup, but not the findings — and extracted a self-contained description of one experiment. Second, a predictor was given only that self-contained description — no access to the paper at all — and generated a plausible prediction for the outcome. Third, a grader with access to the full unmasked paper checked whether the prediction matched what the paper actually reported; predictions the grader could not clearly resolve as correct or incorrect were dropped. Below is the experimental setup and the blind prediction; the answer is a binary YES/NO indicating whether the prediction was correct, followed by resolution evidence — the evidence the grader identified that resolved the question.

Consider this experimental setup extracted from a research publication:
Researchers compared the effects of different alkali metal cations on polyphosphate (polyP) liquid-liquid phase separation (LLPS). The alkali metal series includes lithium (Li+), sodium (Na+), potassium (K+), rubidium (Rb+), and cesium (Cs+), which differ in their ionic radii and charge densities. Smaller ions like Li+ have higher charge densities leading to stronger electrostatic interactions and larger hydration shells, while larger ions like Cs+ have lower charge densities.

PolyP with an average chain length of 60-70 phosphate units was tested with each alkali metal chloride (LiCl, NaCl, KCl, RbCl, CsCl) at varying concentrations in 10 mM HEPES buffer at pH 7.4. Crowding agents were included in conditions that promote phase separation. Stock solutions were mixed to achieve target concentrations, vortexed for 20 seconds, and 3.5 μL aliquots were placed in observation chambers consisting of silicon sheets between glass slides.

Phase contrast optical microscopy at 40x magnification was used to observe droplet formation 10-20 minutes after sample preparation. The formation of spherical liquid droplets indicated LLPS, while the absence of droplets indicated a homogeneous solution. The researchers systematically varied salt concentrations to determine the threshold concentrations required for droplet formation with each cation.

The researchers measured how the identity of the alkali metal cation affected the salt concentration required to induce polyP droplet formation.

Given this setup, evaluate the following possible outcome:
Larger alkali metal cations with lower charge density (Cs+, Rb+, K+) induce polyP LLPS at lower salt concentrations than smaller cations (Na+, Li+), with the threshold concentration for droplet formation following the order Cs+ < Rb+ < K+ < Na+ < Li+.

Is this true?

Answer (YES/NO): NO